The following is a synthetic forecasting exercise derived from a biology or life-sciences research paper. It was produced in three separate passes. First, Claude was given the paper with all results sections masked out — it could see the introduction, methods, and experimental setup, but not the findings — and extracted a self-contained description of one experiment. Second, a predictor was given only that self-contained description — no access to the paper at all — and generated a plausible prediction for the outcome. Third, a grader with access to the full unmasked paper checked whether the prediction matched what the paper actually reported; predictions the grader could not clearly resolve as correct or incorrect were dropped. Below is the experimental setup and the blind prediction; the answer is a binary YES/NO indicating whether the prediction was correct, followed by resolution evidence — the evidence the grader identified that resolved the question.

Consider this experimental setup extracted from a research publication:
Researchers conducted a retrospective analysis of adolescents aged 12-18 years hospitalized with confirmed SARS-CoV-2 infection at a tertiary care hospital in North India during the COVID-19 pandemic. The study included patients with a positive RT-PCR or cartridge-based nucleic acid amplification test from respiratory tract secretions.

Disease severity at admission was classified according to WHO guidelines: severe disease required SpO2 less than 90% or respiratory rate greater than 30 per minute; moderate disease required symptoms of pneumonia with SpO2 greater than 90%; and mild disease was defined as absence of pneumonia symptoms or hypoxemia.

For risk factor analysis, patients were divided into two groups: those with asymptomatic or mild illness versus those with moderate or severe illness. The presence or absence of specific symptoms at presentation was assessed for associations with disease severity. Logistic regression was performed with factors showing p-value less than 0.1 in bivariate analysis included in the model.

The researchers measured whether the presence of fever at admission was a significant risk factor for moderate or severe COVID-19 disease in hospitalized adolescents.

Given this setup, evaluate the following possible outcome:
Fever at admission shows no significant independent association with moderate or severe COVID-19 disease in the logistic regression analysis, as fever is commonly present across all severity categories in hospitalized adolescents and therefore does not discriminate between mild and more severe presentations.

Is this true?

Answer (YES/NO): NO